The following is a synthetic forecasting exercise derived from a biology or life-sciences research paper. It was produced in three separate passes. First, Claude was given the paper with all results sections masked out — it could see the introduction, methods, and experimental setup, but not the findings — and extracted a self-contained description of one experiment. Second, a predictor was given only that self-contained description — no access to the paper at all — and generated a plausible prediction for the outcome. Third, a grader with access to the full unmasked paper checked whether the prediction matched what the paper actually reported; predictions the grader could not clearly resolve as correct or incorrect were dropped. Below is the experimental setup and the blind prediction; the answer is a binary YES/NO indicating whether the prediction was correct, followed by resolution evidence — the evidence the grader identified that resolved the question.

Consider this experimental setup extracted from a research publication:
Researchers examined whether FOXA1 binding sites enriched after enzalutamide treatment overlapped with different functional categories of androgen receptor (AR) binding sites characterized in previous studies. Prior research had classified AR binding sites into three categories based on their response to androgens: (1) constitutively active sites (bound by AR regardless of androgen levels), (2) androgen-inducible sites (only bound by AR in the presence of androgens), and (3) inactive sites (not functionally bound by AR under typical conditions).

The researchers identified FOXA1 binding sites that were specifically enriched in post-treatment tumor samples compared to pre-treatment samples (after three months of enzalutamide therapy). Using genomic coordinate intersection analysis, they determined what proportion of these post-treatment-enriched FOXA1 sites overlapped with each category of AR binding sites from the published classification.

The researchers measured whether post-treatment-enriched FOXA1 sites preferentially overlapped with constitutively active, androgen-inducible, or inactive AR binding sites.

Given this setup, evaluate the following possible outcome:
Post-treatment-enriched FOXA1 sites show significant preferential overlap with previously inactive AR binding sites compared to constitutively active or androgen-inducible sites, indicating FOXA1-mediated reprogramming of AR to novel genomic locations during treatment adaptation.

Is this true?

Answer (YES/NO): NO